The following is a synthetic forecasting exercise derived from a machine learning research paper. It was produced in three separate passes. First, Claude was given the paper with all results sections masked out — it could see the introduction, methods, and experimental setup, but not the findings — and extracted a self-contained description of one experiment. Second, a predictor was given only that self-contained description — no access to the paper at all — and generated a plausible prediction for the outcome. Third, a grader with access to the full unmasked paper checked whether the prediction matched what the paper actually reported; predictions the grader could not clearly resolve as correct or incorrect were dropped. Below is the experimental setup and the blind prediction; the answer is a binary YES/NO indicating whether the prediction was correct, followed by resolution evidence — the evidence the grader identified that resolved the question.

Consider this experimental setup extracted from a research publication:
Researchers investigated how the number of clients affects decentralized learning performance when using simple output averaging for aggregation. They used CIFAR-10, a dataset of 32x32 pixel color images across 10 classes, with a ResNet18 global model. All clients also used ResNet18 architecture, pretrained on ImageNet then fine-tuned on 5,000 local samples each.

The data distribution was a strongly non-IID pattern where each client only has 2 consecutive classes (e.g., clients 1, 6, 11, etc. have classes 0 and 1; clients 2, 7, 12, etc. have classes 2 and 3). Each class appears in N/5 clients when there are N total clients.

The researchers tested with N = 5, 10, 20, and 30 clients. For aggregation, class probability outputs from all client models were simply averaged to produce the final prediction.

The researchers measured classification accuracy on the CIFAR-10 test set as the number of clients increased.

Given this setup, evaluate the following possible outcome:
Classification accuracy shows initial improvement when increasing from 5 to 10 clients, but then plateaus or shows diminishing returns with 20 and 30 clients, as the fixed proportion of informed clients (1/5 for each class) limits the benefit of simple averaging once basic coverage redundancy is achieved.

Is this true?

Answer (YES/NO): NO